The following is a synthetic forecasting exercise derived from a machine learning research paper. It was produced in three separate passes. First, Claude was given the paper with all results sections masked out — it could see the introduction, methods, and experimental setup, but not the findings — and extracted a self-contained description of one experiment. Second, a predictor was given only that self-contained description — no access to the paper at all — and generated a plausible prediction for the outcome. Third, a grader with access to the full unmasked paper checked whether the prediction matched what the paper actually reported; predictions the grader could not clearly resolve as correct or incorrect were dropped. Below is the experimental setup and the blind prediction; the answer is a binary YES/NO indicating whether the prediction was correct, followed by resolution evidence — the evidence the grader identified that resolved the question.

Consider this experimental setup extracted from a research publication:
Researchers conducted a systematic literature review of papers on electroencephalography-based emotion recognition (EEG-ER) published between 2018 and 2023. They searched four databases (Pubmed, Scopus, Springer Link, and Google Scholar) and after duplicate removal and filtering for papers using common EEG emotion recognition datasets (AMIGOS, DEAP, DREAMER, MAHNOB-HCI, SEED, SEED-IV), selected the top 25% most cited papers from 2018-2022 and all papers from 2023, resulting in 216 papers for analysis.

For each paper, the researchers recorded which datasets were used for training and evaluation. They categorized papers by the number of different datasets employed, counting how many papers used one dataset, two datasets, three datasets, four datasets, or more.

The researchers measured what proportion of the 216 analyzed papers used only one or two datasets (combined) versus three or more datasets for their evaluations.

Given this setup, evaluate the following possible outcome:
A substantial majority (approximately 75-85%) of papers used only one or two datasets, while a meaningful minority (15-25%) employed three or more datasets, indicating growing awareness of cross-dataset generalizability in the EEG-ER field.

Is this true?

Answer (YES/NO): NO